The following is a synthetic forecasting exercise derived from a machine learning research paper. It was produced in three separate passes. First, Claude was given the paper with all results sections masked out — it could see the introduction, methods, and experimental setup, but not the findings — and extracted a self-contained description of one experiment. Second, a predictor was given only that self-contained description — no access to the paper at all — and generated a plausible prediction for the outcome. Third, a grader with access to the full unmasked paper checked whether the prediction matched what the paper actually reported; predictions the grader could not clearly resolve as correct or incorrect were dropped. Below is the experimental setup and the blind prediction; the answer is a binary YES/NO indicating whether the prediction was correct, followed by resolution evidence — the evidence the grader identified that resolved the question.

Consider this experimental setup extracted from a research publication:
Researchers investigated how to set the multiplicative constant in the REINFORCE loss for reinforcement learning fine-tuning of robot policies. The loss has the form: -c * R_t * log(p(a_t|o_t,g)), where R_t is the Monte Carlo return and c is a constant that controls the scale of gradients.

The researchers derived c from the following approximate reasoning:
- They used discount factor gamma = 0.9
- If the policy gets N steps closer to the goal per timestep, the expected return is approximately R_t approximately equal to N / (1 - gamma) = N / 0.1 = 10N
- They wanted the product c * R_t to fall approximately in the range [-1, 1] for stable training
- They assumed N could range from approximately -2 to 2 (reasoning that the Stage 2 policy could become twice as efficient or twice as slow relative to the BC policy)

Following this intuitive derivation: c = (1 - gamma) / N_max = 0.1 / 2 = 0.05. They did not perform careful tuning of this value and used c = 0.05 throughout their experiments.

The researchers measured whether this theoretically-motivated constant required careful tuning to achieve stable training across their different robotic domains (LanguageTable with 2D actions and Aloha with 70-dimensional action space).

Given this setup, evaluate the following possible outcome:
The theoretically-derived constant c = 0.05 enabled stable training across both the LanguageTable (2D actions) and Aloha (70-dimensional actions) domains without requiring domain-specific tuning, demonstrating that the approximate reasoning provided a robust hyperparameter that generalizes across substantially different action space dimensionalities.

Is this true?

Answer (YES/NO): YES